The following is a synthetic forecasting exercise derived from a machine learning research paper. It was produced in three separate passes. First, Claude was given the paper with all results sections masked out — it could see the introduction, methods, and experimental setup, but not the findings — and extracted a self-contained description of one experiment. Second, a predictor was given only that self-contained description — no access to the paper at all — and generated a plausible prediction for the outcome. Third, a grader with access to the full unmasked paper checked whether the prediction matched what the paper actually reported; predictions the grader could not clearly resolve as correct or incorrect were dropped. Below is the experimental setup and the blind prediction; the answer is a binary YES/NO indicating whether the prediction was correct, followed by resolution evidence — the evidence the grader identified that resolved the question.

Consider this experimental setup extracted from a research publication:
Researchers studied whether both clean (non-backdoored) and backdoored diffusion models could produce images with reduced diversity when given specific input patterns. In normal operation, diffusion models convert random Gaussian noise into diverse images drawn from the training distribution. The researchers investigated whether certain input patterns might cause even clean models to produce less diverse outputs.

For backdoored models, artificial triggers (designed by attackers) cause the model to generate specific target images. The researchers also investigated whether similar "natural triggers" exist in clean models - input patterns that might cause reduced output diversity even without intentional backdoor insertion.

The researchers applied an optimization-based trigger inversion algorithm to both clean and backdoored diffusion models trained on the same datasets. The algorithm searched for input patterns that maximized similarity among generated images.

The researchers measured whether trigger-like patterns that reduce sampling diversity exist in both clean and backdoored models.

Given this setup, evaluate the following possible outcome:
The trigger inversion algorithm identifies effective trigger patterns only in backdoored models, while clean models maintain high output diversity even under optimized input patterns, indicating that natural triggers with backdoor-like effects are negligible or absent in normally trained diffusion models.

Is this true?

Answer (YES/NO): NO